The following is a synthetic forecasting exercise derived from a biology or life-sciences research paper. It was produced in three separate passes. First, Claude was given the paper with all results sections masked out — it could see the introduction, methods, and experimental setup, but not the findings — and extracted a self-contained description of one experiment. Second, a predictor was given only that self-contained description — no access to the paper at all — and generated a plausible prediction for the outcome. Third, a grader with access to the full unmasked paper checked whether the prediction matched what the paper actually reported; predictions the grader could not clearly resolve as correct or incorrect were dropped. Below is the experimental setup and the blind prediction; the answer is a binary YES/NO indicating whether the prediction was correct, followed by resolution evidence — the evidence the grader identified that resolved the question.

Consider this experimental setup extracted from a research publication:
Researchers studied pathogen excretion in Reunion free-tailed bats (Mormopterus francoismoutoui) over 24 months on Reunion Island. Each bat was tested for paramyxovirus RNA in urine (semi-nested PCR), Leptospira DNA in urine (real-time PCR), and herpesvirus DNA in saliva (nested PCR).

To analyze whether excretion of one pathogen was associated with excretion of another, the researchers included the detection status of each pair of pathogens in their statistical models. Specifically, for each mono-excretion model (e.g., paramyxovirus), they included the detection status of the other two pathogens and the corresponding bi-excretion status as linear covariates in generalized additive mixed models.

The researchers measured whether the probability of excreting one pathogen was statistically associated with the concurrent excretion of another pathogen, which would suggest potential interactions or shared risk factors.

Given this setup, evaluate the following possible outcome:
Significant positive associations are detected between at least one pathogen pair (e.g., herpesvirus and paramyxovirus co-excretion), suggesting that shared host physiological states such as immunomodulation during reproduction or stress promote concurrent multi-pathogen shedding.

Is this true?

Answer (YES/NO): YES